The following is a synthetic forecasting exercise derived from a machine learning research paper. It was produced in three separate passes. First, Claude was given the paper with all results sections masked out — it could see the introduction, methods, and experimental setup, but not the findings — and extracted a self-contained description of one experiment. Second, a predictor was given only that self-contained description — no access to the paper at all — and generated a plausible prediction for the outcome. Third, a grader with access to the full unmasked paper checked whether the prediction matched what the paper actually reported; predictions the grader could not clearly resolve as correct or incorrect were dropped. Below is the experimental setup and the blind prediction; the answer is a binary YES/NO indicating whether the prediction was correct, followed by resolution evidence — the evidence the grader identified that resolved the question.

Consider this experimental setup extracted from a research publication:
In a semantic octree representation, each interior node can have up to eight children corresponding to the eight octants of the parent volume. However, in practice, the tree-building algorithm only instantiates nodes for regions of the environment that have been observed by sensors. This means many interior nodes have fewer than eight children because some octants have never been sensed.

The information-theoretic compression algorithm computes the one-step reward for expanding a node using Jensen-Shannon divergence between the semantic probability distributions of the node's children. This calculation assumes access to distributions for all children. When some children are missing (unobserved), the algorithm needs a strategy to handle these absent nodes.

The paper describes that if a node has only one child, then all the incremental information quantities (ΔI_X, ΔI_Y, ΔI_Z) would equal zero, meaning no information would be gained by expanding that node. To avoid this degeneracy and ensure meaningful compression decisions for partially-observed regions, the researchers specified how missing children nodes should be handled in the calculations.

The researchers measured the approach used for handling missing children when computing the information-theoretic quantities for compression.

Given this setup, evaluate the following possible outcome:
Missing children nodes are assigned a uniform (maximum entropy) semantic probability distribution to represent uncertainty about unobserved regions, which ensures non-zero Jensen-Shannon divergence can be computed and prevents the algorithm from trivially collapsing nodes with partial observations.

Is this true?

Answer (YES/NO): YES